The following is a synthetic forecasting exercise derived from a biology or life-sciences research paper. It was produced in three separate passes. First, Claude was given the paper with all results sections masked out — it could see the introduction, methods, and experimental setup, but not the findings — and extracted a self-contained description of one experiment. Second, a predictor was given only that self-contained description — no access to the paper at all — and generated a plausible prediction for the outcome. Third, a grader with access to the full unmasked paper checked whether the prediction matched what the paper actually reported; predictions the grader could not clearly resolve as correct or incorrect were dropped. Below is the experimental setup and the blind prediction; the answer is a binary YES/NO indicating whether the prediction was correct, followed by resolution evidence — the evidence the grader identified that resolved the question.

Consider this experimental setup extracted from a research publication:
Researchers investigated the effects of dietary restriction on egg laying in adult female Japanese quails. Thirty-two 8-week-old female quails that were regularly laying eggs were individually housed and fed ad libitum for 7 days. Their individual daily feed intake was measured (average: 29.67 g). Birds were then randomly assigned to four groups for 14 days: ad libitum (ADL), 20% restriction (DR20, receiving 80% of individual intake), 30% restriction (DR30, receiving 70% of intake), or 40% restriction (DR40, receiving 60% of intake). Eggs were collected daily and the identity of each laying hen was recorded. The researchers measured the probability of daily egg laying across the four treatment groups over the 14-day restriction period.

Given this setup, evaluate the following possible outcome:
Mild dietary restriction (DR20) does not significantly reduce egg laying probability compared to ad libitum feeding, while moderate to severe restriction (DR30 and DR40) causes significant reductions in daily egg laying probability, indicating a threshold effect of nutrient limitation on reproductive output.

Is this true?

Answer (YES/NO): NO